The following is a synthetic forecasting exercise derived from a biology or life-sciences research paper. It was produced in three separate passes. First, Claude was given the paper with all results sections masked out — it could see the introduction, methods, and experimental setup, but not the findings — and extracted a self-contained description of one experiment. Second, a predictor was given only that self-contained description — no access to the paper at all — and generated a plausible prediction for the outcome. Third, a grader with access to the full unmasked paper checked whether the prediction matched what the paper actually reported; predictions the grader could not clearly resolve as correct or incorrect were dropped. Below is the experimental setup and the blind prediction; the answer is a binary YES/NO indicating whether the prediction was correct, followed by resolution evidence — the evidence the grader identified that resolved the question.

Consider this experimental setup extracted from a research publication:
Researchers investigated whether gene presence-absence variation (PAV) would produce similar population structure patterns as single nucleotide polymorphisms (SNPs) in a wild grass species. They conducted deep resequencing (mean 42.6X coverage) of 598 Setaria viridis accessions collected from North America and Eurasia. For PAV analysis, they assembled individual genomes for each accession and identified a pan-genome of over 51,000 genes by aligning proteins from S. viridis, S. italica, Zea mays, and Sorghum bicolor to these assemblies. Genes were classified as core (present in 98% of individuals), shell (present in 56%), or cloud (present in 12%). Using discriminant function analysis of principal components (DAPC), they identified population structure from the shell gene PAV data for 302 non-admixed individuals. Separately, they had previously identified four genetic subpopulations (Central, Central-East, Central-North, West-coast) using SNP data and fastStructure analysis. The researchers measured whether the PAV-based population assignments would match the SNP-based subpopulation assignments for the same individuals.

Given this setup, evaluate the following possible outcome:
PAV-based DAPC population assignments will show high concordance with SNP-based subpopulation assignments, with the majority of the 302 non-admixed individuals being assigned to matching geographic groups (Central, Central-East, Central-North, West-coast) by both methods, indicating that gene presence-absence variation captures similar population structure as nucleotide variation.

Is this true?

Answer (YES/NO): YES